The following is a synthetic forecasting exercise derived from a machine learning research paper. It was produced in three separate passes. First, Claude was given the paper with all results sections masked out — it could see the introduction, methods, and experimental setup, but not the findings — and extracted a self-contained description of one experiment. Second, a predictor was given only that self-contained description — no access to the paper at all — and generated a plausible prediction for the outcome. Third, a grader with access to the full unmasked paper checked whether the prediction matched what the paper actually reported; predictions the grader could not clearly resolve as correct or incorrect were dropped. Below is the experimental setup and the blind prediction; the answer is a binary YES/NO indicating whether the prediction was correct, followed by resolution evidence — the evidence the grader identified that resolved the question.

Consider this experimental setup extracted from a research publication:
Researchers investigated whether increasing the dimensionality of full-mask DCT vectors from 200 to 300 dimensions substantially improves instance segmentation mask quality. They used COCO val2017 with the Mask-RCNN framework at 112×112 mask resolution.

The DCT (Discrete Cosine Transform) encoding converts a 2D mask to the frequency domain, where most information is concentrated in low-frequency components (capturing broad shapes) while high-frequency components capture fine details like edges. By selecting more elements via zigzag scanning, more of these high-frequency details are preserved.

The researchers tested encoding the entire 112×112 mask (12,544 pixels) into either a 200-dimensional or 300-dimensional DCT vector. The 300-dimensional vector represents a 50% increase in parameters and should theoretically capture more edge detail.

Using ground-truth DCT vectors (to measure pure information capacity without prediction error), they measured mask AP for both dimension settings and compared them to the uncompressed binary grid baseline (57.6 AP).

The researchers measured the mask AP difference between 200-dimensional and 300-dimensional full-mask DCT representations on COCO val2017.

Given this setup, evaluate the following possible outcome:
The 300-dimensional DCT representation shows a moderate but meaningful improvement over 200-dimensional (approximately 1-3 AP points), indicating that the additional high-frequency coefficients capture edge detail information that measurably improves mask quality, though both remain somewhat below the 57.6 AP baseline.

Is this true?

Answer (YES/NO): NO